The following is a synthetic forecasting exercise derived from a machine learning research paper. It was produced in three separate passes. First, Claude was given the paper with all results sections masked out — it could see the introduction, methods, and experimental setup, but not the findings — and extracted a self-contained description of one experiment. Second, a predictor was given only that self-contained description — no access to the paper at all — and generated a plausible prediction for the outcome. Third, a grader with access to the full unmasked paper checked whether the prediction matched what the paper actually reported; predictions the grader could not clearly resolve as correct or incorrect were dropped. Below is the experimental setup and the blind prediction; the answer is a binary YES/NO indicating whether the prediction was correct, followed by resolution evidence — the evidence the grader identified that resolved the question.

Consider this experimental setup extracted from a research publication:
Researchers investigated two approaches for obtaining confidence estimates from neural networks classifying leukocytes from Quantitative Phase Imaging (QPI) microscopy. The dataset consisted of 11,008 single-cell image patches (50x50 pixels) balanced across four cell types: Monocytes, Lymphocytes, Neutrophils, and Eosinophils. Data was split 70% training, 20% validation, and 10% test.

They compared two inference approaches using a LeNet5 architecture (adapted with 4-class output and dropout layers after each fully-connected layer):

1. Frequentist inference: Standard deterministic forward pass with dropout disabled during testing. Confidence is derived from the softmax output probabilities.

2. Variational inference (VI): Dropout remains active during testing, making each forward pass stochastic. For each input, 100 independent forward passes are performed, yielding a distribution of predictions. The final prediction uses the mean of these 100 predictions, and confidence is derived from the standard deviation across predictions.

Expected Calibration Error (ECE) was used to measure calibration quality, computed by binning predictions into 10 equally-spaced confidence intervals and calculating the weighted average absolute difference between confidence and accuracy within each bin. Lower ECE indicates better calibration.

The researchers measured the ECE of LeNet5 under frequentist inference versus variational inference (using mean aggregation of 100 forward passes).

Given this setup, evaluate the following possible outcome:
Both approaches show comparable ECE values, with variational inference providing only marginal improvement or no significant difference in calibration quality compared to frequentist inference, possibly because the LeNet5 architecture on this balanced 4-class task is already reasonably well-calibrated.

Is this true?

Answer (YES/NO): YES